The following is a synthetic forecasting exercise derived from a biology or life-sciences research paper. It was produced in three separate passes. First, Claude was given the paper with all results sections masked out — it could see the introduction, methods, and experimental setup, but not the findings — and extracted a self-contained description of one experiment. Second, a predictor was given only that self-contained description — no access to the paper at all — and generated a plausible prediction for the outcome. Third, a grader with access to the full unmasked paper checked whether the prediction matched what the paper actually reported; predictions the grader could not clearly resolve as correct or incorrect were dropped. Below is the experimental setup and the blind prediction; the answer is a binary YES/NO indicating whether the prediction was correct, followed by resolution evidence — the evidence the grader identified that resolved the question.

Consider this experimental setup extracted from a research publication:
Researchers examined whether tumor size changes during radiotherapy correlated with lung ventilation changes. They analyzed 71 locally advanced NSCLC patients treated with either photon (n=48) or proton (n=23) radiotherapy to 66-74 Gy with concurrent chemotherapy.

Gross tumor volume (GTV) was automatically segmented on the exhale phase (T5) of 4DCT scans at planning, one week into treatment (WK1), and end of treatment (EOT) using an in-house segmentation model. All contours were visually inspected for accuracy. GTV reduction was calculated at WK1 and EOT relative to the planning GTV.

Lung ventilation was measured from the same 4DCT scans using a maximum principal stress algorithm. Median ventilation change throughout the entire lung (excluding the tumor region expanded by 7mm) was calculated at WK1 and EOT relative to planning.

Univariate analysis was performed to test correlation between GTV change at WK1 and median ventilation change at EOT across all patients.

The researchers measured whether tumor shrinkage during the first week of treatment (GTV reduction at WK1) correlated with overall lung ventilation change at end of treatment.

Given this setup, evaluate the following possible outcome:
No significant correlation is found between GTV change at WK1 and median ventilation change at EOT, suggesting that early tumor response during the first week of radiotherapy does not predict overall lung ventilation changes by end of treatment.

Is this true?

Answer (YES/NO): YES